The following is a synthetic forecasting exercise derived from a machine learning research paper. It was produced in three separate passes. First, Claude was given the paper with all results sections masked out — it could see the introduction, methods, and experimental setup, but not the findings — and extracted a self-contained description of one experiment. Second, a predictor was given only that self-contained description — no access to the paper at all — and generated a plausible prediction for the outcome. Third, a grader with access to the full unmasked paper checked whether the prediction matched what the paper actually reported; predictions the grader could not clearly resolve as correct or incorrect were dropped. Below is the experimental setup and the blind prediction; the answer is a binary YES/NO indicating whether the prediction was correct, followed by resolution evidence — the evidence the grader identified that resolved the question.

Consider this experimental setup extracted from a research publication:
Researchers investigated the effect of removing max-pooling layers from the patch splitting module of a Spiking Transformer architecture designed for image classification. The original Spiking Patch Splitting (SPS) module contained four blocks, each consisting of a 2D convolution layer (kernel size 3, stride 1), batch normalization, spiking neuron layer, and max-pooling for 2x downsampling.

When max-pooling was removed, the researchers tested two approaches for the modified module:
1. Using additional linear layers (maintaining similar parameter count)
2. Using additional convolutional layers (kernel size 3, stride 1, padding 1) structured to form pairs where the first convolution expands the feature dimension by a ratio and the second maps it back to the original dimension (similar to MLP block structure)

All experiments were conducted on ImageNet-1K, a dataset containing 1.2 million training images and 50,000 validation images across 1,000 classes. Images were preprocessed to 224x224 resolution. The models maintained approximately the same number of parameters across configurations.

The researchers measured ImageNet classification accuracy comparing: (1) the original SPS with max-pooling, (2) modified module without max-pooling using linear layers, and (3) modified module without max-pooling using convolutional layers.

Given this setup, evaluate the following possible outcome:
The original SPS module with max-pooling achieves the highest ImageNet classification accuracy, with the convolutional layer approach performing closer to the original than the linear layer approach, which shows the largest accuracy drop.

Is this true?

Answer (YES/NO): NO